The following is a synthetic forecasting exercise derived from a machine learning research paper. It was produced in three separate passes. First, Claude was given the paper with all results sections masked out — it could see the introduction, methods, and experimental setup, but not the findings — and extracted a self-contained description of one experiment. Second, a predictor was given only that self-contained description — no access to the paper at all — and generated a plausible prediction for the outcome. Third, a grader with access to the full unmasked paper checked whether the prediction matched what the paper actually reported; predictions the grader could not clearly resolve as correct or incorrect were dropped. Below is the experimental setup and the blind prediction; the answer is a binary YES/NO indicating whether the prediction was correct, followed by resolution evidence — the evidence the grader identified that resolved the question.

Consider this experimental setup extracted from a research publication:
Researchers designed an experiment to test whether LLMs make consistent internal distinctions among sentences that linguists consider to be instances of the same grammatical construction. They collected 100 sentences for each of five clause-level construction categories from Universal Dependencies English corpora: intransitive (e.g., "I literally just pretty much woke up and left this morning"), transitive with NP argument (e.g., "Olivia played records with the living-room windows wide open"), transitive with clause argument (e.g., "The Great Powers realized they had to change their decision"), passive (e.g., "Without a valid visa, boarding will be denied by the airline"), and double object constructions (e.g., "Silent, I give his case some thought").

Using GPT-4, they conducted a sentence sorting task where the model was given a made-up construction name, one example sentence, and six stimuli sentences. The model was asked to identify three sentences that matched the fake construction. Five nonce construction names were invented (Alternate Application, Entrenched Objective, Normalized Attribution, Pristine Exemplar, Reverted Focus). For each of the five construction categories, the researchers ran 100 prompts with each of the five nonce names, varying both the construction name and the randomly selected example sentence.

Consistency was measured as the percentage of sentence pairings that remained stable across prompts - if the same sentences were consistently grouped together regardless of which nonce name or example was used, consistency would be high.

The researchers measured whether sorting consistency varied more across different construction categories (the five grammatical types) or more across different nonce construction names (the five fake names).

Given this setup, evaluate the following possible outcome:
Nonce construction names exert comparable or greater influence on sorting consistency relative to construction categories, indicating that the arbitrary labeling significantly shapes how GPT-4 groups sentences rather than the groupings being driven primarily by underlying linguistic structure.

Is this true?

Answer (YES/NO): NO